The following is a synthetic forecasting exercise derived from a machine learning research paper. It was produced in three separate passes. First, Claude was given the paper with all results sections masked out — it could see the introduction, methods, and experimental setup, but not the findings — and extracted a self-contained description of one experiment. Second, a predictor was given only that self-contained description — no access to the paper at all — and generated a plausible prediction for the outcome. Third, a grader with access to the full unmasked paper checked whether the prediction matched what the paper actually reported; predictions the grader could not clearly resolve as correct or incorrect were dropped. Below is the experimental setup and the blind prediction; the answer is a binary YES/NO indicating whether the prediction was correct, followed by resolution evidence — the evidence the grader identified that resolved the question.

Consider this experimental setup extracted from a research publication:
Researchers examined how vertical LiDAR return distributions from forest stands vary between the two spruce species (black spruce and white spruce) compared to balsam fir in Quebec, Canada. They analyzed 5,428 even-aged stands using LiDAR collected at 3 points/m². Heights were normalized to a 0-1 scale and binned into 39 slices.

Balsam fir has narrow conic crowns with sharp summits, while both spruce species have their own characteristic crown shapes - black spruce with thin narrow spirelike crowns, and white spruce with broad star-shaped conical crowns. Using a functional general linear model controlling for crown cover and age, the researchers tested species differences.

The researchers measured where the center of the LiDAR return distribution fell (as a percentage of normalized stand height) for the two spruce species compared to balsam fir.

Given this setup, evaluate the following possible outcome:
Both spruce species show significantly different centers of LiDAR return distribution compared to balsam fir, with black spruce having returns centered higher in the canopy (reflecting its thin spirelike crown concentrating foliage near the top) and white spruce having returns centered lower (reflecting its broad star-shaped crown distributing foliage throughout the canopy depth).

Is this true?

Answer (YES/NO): NO